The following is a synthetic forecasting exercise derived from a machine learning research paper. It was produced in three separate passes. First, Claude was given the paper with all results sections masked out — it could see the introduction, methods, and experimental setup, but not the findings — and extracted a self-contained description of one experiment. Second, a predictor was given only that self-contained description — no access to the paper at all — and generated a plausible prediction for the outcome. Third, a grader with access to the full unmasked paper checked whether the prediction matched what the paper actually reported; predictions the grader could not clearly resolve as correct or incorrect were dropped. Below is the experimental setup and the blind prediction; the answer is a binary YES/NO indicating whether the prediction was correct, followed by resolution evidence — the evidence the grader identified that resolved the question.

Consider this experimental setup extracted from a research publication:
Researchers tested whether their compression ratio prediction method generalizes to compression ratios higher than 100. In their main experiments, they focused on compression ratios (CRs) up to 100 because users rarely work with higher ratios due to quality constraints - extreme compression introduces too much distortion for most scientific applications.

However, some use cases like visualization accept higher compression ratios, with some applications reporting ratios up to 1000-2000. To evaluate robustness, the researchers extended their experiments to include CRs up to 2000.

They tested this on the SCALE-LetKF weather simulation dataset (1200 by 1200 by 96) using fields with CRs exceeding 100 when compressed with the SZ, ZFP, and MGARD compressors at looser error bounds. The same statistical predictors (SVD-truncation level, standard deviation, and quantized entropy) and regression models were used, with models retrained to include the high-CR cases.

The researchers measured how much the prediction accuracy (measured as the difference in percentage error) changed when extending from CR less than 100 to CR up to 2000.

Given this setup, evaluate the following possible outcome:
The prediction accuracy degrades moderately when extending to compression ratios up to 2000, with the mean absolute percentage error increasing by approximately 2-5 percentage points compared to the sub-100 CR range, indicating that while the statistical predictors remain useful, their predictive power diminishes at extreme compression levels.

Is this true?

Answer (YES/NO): NO